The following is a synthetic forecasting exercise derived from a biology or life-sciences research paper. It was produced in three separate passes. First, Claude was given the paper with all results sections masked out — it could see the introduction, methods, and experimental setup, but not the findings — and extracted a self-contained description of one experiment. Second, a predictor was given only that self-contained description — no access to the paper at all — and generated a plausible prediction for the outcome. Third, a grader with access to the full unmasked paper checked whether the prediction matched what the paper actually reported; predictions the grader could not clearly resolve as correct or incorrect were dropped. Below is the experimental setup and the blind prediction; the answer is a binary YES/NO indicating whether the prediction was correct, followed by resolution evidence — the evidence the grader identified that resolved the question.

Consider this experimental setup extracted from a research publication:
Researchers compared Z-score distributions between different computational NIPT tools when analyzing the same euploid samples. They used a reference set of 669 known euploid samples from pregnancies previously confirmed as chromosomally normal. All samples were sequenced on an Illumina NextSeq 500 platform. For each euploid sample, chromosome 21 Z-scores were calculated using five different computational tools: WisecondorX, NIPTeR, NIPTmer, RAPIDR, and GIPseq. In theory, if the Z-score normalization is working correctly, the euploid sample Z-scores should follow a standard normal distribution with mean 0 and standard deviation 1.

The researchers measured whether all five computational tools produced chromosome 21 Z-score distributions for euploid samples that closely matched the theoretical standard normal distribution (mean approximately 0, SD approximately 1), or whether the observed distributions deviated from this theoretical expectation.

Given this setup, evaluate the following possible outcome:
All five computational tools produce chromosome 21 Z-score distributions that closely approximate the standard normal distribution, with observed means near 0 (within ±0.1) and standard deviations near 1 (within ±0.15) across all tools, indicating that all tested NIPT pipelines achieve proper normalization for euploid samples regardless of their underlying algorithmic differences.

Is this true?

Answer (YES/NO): NO